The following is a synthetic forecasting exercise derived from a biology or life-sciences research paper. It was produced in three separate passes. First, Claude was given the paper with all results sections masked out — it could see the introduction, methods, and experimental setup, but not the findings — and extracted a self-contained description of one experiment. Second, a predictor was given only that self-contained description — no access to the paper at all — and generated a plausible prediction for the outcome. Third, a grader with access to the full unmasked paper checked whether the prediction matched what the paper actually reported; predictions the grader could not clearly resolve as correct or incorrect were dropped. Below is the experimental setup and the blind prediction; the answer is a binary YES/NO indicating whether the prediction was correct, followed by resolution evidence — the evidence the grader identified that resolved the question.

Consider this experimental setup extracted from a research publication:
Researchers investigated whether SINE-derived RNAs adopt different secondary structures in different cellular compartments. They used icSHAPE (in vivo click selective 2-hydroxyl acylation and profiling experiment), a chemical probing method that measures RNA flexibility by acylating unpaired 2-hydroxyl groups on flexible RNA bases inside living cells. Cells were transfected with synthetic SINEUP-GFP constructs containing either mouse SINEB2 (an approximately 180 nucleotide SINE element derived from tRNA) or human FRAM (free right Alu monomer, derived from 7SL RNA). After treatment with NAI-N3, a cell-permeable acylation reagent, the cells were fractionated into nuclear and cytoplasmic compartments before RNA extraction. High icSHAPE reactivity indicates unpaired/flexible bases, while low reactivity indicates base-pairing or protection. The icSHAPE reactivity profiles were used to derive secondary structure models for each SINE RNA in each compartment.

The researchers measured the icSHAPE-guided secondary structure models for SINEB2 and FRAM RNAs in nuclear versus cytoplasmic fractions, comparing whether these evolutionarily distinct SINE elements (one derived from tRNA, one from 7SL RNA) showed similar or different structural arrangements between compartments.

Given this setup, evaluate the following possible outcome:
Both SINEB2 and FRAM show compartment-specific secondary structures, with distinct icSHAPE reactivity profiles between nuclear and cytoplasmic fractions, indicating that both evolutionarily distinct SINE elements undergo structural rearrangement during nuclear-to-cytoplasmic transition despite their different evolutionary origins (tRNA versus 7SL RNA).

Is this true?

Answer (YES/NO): NO